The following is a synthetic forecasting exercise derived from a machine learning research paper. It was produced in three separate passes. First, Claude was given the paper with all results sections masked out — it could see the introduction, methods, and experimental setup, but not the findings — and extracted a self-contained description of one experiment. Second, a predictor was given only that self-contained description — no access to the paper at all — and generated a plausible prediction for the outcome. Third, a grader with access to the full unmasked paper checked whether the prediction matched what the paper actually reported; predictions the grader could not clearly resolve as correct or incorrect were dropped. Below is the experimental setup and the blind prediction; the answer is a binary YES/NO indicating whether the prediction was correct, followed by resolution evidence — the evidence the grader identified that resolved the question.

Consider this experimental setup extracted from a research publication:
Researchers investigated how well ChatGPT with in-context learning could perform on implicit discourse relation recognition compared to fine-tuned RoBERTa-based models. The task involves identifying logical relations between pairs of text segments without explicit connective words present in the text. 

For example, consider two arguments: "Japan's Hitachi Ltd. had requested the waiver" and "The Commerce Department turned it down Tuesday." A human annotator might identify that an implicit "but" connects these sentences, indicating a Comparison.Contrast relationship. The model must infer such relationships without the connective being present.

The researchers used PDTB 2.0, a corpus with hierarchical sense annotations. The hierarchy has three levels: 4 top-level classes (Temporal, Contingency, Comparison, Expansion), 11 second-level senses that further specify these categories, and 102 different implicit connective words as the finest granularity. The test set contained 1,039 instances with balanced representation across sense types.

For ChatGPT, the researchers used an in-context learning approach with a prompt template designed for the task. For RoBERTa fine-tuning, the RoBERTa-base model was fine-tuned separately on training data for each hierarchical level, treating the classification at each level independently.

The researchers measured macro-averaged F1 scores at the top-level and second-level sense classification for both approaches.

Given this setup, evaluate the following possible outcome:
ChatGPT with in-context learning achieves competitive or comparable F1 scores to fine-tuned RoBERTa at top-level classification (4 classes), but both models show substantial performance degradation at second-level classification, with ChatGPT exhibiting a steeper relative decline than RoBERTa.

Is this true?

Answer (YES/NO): NO